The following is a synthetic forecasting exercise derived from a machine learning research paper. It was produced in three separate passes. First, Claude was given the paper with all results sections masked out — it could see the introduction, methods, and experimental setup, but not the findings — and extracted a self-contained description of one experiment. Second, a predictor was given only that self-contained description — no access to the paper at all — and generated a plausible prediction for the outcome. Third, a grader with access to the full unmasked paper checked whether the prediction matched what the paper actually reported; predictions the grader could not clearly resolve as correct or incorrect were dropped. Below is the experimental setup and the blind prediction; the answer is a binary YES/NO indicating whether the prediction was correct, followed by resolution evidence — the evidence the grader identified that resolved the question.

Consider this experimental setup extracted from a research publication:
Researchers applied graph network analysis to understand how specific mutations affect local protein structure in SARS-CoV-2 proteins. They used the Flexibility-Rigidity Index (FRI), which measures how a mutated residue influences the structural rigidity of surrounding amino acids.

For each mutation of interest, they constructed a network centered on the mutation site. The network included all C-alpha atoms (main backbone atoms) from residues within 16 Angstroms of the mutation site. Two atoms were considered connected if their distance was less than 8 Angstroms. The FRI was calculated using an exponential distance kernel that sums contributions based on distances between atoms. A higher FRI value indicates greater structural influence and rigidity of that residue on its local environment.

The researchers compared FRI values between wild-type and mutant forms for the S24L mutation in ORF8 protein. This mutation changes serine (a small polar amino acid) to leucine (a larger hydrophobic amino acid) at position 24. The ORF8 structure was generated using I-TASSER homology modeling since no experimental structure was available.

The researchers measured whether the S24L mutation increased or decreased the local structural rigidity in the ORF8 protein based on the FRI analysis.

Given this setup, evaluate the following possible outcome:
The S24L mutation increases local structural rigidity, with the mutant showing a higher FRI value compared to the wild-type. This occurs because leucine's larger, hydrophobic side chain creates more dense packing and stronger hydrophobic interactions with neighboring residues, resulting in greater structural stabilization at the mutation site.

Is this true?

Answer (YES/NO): NO